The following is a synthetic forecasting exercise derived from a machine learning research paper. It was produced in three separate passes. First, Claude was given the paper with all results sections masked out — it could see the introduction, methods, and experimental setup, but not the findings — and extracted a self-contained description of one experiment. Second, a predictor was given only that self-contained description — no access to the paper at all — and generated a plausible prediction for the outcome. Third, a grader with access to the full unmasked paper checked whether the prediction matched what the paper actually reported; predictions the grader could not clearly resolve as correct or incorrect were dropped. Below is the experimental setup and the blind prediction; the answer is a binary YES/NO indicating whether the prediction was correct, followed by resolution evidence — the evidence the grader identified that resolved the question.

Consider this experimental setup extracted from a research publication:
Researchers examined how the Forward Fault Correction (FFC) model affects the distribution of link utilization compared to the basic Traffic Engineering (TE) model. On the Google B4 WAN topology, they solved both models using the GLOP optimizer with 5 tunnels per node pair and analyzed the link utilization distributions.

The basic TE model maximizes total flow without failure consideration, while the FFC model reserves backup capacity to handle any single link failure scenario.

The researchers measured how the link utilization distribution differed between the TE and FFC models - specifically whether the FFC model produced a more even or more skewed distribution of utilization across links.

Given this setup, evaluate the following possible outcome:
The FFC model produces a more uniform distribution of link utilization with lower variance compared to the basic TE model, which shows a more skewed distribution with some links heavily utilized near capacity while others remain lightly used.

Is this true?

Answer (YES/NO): YES